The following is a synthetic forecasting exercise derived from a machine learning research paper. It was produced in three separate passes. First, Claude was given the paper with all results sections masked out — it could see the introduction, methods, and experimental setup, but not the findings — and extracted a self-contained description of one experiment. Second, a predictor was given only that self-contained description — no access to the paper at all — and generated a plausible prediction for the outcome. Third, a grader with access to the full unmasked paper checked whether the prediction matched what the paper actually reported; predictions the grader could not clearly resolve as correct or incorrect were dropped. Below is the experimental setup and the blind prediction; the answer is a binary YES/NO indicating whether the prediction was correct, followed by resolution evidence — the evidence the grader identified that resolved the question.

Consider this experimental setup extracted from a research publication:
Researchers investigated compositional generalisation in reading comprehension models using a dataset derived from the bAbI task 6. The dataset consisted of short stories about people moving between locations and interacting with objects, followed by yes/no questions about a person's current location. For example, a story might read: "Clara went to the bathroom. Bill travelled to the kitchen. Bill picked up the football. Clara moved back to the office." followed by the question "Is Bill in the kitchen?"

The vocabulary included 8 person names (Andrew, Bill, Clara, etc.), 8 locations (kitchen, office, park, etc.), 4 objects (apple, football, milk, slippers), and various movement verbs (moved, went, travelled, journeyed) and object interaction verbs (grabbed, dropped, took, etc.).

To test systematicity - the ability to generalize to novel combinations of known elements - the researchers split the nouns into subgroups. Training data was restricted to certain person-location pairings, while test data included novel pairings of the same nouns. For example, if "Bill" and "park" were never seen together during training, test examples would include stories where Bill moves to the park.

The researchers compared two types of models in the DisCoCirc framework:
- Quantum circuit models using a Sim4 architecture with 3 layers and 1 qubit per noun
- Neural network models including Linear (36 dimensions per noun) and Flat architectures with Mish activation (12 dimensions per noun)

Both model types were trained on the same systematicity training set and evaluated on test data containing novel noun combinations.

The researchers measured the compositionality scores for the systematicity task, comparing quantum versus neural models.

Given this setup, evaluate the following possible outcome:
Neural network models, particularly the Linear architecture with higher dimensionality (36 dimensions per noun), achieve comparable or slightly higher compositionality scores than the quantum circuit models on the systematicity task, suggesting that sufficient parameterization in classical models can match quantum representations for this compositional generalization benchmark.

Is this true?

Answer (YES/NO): NO